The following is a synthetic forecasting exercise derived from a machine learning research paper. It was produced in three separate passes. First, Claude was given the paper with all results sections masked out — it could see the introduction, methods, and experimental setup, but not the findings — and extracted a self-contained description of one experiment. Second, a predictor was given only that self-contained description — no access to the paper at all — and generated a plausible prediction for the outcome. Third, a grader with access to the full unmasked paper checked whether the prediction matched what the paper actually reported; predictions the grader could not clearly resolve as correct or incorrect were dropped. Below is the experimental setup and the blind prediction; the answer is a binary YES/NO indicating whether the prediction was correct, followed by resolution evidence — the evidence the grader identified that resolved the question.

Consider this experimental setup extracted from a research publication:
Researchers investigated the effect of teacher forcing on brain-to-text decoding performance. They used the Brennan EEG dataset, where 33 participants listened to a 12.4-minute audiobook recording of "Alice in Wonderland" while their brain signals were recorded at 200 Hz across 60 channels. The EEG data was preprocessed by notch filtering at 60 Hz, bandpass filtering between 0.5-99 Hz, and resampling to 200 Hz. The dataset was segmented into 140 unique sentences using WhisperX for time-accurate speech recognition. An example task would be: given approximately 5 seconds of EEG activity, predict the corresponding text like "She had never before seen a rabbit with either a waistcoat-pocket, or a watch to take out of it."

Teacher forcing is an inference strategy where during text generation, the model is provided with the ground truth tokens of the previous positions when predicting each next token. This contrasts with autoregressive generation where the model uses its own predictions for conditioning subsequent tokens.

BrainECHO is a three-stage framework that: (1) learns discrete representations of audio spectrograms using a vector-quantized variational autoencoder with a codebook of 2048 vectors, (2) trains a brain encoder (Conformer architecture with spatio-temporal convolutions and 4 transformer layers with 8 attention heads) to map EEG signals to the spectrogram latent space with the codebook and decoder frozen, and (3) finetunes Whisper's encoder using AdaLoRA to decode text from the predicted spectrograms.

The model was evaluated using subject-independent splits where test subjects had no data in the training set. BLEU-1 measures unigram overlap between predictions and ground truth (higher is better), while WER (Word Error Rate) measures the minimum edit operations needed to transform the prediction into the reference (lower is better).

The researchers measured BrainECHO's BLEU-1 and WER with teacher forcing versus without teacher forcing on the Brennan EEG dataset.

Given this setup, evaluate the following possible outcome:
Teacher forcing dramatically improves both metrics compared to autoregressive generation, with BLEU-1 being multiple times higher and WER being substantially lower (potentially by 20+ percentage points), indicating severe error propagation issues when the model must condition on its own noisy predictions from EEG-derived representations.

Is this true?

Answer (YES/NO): NO